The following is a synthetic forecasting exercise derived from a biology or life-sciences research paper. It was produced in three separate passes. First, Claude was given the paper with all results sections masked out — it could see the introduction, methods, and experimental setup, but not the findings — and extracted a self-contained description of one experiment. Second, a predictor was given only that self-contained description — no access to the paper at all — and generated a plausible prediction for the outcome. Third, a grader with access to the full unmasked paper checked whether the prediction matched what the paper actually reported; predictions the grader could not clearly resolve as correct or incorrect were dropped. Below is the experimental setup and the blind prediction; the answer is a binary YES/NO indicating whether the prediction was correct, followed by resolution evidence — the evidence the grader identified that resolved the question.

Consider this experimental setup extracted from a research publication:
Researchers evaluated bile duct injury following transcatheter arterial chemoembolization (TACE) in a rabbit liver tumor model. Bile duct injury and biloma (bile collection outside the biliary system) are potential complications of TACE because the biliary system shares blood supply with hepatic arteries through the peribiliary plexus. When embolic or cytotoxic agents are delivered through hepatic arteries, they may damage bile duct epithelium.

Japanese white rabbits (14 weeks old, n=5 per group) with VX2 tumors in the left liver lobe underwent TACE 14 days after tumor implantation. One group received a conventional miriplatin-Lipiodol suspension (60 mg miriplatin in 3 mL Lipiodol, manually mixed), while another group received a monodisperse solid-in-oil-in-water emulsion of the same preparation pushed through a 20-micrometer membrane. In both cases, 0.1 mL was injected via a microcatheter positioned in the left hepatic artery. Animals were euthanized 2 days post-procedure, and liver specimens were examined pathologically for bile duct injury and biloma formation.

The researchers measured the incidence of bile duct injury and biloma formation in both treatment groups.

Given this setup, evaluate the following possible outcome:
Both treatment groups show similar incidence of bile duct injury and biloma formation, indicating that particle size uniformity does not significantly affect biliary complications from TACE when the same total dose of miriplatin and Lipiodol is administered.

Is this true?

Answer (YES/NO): YES